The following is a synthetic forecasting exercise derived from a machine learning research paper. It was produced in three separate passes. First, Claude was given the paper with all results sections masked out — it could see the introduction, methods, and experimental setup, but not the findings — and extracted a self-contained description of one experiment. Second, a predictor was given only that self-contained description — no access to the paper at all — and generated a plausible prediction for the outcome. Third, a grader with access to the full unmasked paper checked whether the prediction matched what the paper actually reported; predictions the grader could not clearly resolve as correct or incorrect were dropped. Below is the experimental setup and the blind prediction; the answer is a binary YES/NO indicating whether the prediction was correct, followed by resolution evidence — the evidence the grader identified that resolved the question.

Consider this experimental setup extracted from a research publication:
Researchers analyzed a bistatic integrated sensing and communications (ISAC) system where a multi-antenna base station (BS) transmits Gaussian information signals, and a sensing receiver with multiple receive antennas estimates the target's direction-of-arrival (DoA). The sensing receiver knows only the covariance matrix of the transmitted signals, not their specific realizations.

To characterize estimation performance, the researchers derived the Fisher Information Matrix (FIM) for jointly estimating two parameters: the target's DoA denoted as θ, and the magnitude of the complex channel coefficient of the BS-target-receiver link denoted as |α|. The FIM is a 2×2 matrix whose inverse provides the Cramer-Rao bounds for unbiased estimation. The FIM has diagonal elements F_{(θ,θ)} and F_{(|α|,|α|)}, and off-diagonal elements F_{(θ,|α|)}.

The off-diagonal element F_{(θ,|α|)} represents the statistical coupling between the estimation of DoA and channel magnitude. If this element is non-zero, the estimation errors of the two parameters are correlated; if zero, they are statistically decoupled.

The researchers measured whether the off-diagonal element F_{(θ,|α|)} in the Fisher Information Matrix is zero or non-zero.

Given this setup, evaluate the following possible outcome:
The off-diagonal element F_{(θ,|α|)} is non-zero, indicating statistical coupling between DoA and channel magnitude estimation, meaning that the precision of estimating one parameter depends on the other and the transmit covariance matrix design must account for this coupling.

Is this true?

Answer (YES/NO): NO